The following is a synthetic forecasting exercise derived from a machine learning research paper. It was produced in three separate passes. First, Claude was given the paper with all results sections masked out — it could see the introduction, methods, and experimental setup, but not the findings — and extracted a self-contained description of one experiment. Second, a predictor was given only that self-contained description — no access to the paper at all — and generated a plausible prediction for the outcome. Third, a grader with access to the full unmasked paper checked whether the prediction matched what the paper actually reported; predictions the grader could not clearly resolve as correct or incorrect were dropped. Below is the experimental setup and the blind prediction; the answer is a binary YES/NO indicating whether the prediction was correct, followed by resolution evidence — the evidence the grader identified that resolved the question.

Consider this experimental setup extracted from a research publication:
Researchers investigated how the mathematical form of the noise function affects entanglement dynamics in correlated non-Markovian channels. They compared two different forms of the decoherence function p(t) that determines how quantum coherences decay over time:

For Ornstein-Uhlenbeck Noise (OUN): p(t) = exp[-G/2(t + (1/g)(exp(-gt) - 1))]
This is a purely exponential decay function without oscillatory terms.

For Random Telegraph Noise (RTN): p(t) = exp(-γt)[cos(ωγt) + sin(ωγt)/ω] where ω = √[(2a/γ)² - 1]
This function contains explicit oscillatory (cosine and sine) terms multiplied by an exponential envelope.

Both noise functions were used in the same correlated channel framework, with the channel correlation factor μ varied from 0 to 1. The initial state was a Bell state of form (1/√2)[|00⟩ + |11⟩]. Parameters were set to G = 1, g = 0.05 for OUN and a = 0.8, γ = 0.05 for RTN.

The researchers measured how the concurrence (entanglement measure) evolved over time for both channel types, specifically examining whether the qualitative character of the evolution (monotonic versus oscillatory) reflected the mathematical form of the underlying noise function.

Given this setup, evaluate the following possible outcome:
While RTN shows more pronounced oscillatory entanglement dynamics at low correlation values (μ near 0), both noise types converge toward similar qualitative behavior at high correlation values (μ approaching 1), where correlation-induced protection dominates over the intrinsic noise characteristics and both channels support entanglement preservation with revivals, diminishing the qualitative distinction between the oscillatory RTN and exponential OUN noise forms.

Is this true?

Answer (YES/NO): NO